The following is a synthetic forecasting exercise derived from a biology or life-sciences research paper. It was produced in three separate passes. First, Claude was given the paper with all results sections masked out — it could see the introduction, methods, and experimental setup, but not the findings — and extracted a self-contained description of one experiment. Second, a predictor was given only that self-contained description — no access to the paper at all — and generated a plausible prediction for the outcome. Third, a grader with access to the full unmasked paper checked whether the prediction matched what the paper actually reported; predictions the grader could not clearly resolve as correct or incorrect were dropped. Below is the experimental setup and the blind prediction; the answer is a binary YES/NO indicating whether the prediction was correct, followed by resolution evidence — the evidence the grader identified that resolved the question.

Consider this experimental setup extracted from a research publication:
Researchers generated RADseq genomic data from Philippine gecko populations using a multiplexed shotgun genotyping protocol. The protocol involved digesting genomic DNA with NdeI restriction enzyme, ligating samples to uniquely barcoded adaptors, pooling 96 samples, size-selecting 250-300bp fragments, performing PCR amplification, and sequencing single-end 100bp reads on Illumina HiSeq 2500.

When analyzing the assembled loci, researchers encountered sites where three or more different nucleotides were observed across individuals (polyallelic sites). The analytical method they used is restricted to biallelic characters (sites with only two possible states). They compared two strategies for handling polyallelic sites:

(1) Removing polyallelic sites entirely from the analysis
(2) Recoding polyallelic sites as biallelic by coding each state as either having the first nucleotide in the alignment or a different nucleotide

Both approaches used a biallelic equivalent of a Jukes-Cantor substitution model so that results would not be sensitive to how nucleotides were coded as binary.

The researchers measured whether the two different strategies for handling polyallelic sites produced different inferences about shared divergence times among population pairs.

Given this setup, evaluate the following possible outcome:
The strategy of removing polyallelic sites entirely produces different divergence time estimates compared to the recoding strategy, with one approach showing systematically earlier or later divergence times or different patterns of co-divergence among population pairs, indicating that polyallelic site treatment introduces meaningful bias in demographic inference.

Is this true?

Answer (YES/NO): NO